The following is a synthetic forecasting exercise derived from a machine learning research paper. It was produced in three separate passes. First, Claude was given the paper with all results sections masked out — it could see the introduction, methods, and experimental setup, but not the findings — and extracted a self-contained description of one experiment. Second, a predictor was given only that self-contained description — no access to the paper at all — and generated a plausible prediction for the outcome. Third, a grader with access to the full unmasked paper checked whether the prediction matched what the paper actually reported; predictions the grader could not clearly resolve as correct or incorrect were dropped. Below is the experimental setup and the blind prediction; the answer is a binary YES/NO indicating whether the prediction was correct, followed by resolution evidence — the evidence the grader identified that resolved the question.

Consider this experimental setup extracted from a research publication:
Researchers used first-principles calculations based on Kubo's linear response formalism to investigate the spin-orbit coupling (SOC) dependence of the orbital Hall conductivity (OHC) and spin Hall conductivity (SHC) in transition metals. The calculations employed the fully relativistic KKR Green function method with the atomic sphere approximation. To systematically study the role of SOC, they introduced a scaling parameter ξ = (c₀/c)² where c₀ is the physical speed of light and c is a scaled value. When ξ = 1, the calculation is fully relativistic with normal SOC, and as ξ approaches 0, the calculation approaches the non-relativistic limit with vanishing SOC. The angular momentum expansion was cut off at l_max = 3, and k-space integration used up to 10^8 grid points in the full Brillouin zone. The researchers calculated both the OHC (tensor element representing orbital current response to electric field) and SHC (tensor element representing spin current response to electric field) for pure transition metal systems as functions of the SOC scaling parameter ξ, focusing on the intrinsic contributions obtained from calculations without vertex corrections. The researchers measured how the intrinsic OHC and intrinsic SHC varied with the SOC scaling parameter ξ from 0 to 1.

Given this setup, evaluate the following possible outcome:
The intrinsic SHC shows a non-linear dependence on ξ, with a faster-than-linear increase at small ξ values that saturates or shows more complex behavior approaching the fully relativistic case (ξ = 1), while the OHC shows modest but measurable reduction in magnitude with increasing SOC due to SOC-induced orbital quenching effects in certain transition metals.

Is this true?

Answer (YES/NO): NO